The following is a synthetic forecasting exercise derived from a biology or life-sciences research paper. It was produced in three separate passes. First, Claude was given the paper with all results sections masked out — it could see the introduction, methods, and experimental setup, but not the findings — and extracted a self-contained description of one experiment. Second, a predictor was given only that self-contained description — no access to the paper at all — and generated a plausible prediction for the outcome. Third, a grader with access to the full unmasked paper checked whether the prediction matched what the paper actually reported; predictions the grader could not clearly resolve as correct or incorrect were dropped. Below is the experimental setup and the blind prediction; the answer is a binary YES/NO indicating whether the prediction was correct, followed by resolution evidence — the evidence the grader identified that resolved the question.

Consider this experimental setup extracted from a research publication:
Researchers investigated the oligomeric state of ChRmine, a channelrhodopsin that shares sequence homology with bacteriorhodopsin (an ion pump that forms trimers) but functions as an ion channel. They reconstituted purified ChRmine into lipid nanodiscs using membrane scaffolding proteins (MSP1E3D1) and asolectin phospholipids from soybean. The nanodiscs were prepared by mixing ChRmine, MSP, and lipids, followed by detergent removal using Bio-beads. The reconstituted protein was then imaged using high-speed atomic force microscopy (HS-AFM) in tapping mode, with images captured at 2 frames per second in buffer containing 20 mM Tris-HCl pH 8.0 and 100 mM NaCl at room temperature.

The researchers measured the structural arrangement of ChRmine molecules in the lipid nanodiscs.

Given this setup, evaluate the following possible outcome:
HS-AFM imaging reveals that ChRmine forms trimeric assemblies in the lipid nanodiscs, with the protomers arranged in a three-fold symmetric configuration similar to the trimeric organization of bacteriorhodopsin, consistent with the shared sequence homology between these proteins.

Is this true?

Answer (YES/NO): YES